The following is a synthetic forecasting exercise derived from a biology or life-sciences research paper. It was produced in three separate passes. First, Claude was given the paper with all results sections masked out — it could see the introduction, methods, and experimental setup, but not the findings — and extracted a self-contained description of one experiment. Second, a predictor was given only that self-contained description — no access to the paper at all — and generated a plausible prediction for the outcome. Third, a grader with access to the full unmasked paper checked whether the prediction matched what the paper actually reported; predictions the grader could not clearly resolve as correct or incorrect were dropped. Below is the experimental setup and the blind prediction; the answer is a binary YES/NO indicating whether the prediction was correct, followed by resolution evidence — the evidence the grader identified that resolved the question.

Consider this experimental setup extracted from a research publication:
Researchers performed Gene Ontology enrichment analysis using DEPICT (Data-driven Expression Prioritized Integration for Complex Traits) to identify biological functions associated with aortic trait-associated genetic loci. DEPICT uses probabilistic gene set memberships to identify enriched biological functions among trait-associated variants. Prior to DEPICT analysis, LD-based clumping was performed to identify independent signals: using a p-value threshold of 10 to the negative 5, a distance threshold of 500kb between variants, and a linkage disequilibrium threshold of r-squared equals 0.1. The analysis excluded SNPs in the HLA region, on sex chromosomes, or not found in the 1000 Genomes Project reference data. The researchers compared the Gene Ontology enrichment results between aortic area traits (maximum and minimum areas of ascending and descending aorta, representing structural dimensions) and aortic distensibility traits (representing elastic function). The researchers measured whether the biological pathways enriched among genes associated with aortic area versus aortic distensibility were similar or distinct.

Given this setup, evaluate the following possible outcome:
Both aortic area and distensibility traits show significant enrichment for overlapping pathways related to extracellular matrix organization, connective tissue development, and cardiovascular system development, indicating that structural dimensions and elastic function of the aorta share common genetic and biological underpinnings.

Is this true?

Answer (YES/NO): YES